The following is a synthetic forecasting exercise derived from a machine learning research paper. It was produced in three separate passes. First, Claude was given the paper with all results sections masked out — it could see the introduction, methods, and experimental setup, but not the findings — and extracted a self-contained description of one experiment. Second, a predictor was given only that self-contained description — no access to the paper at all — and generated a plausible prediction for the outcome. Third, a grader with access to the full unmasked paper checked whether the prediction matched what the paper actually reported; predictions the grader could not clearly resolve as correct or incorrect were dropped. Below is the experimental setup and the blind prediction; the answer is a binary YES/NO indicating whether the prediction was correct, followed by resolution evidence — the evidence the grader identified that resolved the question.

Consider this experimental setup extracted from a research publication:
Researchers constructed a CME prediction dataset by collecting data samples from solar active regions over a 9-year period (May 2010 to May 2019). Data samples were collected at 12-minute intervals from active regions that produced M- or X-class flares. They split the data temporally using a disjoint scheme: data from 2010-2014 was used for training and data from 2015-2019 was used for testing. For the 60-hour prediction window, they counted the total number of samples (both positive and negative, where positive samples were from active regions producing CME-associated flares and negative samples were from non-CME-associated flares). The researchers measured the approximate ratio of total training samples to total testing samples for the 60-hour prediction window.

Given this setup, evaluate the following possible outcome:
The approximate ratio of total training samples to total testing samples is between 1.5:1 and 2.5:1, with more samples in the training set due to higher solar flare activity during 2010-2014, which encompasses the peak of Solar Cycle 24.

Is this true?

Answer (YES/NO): NO